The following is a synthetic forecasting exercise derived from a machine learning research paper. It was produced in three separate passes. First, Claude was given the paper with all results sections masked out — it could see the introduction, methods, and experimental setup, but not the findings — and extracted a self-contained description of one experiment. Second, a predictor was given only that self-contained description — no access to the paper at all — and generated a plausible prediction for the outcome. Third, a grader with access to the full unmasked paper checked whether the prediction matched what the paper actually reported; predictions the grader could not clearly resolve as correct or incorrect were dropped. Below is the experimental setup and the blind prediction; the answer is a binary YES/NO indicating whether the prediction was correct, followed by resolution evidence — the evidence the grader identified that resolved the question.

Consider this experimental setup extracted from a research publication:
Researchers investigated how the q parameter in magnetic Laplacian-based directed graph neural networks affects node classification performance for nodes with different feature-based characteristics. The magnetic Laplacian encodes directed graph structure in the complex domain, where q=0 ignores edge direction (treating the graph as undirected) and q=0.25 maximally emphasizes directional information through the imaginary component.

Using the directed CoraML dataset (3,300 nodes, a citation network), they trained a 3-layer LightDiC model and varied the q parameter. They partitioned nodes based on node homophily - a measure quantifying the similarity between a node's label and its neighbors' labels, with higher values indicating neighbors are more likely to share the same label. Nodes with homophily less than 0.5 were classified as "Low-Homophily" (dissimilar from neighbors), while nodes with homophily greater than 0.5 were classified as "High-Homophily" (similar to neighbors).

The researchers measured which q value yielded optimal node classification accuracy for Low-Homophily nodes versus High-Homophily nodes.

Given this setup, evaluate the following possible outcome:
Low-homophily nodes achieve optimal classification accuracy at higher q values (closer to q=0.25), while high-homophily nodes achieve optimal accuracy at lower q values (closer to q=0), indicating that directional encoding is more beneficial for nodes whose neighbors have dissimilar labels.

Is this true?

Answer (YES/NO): YES